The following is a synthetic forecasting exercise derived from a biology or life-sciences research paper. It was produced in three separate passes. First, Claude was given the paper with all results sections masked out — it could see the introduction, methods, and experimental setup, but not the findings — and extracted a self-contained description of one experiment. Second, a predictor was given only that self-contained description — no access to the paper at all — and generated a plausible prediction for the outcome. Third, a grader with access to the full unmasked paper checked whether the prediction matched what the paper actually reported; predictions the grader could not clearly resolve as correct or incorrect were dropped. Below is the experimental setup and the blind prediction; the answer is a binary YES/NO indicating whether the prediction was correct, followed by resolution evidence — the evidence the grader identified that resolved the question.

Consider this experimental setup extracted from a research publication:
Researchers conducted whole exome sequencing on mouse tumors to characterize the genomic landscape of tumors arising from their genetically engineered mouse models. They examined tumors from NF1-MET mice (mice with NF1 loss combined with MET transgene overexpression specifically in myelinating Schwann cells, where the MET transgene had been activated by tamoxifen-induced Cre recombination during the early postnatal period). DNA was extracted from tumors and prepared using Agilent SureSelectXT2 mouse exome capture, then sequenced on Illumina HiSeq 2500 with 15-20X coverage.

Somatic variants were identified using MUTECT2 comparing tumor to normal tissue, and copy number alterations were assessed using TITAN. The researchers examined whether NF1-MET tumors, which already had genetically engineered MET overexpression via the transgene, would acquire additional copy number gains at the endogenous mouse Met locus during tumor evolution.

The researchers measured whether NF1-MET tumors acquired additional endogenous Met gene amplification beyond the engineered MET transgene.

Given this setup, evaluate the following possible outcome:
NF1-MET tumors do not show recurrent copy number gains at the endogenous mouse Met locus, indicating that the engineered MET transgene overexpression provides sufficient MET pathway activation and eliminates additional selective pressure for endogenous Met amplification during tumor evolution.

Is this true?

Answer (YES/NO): YES